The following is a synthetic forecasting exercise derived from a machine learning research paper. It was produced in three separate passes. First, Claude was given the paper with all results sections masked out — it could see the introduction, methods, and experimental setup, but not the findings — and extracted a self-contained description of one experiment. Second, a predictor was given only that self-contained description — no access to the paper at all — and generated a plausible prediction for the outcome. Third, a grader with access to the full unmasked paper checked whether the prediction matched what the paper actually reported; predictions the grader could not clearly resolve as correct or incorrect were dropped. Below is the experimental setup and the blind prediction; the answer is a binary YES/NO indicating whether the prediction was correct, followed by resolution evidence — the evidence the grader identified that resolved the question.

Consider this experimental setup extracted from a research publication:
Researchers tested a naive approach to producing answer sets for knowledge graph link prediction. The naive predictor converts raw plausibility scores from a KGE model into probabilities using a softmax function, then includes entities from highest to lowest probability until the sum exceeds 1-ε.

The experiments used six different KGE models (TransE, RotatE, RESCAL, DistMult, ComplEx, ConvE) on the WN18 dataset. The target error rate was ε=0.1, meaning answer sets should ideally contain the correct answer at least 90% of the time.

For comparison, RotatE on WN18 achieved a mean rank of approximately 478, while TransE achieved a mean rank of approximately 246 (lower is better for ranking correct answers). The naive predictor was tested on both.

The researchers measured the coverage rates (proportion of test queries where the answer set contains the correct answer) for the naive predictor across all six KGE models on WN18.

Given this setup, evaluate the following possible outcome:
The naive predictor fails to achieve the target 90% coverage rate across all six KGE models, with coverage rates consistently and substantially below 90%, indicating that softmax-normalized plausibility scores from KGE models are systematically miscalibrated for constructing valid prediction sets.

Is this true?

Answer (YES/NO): NO